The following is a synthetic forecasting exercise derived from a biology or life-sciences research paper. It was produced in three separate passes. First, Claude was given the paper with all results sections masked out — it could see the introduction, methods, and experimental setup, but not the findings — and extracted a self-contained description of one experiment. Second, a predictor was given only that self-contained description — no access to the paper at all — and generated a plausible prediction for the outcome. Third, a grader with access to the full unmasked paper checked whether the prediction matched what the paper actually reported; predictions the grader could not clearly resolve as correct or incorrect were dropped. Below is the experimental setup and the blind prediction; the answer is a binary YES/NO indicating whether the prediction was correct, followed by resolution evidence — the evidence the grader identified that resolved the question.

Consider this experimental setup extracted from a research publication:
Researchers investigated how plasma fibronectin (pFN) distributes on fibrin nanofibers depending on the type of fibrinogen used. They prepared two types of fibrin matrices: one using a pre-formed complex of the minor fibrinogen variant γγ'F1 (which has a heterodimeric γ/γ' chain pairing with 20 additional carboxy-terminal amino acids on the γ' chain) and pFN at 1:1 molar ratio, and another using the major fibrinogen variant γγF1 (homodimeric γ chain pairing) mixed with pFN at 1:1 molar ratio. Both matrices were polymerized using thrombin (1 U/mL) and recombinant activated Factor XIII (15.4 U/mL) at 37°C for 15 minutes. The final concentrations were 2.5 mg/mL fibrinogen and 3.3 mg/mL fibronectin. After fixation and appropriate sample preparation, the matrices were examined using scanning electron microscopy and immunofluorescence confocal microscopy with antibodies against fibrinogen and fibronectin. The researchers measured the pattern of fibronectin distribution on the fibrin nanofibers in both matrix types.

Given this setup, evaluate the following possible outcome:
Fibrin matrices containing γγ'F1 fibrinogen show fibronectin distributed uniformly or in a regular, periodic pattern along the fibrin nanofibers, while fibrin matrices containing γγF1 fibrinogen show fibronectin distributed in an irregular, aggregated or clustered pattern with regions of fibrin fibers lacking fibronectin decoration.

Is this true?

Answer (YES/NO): YES